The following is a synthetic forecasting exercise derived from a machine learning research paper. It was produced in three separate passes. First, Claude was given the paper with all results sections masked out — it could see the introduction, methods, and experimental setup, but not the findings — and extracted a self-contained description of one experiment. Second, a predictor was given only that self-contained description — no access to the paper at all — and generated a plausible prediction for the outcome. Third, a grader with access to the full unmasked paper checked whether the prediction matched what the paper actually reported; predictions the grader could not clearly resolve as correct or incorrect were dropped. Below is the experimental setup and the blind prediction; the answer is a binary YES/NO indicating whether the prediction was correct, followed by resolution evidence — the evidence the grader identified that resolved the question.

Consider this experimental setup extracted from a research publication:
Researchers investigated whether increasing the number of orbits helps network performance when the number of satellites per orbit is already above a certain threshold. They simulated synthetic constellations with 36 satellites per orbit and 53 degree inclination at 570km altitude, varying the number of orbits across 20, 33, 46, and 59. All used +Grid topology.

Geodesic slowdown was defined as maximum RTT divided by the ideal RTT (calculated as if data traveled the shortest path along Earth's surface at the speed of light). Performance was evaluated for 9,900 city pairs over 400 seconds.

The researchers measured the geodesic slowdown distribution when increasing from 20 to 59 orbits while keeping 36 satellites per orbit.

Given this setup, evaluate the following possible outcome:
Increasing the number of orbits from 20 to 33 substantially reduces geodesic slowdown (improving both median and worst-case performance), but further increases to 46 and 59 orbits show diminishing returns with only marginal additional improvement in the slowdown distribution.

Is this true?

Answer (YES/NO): NO